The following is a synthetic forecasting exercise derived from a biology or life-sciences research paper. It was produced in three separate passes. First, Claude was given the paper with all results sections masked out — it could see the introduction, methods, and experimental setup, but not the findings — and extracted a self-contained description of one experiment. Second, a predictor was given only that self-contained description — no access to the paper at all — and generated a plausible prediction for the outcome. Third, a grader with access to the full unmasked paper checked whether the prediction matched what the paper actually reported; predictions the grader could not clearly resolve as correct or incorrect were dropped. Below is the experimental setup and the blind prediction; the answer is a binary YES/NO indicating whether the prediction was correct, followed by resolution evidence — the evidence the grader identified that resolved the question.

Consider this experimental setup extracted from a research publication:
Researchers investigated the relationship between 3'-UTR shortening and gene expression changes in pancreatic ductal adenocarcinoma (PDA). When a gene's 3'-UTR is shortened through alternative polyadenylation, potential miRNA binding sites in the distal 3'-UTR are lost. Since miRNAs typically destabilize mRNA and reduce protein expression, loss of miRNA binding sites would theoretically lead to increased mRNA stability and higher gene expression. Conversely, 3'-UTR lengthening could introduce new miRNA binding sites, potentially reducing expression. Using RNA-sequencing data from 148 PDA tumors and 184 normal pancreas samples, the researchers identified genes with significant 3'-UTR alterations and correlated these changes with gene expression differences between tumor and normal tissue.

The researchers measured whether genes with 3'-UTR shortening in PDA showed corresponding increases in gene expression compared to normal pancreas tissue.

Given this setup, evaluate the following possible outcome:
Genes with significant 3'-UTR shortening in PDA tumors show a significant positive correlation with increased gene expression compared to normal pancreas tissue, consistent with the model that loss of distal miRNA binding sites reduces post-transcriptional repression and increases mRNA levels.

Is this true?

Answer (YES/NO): YES